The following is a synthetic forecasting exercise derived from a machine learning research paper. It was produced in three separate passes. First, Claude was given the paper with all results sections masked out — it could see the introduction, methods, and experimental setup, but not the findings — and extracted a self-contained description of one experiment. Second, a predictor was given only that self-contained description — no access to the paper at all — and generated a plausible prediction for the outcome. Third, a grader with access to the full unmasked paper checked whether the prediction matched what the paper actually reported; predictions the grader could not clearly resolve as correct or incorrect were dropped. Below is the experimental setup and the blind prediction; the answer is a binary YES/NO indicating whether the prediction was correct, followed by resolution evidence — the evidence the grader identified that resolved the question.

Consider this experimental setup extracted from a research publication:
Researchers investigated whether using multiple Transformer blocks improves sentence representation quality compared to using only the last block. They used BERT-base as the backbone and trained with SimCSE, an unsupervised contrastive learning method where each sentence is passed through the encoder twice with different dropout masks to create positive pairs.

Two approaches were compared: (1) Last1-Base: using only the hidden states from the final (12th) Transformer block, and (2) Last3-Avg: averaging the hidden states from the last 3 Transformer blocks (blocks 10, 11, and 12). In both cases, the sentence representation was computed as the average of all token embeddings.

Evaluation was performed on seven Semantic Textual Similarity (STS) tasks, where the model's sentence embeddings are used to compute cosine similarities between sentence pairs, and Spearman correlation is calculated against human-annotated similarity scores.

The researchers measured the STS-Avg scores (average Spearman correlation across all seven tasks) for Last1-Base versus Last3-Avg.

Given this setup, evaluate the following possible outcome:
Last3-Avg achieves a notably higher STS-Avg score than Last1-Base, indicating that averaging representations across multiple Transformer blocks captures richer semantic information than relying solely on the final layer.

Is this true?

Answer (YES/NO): NO